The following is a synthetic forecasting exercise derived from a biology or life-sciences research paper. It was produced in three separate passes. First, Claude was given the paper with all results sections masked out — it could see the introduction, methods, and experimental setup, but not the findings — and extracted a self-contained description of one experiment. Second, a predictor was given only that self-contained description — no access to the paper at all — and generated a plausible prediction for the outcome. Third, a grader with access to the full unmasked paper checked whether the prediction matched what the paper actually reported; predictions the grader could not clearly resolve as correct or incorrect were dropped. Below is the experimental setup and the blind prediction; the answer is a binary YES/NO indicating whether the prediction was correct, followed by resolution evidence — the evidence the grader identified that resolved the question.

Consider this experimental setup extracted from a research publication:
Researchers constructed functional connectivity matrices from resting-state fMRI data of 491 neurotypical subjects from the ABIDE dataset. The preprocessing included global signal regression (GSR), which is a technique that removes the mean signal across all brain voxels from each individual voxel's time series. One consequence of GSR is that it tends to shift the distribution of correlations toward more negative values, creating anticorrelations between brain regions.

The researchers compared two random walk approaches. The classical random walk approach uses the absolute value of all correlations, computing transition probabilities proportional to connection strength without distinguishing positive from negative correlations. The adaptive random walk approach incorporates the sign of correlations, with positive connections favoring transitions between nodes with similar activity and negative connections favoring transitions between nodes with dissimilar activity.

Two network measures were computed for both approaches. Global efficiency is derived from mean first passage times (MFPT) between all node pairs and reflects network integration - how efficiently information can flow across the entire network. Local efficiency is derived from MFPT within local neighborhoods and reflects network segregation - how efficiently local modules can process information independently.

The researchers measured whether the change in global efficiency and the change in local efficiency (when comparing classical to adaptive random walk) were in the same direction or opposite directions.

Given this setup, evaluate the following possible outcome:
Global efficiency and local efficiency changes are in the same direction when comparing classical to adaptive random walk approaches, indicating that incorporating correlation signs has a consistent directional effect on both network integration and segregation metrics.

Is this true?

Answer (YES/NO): YES